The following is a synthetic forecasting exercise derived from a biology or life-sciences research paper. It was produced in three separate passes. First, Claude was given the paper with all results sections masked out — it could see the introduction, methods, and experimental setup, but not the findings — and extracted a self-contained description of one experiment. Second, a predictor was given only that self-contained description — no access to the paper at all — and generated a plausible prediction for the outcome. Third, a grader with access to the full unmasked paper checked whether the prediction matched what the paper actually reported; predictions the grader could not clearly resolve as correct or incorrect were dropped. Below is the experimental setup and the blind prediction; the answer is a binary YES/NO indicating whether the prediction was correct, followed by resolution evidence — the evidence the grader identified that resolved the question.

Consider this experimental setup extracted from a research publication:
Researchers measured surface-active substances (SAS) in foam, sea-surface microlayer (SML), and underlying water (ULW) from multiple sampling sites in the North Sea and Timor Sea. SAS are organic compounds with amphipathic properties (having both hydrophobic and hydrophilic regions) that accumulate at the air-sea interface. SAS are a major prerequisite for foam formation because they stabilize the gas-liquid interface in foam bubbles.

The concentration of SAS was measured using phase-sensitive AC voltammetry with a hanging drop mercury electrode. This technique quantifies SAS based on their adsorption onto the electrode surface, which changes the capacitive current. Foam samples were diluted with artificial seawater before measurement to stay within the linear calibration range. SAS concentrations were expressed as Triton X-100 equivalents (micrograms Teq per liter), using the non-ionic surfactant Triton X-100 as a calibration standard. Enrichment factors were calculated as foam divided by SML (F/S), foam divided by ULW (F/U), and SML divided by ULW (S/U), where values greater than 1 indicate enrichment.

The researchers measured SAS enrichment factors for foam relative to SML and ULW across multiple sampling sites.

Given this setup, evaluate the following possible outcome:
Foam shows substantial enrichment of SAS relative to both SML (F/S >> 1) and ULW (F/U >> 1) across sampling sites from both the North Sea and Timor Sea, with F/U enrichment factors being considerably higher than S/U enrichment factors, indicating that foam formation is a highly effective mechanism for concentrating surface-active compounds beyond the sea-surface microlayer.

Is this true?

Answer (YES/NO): YES